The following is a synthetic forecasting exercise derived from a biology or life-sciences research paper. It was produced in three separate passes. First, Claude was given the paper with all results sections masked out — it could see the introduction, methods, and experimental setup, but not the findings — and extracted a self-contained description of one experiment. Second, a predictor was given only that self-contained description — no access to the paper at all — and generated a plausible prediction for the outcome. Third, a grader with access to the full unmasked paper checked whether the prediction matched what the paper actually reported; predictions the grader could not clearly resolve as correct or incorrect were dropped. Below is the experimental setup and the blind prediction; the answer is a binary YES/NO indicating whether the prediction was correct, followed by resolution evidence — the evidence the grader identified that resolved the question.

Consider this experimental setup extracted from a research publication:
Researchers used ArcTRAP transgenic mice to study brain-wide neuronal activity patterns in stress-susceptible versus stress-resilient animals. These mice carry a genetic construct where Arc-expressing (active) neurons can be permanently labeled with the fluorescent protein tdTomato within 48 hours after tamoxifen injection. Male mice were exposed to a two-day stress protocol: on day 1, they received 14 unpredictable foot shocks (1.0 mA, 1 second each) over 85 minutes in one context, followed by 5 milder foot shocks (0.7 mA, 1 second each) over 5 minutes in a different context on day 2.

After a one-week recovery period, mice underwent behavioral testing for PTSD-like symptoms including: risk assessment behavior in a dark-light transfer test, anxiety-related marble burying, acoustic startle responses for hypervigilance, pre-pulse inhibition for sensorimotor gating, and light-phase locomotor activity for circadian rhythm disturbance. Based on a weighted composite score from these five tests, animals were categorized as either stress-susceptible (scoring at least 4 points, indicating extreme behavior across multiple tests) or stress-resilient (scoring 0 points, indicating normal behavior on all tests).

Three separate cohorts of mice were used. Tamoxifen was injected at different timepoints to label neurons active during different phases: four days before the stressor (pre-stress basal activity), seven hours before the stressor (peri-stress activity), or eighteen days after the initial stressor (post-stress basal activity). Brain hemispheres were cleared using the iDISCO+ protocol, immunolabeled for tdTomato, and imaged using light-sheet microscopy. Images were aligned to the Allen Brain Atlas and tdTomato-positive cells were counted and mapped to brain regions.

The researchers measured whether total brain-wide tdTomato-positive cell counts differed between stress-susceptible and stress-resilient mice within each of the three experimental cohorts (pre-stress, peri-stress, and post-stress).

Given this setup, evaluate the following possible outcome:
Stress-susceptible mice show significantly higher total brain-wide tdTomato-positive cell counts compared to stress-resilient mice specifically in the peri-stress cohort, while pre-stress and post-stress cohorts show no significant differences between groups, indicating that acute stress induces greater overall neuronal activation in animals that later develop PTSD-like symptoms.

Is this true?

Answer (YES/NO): NO